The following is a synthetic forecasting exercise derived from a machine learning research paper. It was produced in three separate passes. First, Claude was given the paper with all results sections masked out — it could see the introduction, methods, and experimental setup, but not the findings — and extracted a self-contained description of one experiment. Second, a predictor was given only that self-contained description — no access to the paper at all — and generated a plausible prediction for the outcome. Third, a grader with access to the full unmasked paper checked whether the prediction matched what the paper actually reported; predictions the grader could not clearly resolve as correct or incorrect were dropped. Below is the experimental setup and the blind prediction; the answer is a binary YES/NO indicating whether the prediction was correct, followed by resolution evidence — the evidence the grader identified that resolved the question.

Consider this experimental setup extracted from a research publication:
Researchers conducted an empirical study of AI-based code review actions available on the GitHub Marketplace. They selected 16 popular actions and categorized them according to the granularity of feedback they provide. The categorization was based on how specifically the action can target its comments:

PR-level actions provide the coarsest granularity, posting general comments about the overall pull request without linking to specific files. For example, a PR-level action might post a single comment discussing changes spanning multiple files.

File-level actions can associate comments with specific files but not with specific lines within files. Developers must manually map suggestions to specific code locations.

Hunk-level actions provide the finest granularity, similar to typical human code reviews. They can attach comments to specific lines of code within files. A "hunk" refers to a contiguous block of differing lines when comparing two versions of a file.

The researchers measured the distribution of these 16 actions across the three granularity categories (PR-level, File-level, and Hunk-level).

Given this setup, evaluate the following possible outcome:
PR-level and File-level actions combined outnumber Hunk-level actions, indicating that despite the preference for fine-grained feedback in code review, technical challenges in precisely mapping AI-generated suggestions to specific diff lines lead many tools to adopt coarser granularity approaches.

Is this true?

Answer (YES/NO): YES